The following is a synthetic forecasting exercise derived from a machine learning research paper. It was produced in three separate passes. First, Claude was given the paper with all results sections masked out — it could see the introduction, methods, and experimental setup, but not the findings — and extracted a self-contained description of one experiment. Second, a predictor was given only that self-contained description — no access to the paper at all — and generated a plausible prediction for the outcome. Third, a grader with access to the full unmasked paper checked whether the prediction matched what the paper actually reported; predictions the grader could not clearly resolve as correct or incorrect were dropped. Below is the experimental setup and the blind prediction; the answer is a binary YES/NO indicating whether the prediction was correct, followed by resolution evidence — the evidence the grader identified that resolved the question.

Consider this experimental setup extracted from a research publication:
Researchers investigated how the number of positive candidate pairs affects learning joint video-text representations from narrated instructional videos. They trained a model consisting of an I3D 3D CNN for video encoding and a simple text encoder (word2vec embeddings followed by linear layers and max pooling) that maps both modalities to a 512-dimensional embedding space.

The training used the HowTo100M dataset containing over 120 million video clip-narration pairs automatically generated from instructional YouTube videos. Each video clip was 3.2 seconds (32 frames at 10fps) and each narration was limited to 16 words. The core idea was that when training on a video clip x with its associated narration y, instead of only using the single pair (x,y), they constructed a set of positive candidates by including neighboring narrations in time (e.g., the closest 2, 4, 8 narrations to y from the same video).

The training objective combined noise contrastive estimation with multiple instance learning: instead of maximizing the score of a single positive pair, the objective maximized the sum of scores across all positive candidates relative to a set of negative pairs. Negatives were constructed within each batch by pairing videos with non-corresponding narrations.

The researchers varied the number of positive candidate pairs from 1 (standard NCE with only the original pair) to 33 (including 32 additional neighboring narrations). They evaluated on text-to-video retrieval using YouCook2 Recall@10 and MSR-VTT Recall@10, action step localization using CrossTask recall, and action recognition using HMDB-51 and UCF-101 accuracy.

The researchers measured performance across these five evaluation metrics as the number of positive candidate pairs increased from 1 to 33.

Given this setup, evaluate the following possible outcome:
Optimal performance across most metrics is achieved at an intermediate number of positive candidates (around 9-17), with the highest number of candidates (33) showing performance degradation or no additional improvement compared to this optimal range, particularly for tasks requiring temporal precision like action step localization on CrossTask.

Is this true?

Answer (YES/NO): NO